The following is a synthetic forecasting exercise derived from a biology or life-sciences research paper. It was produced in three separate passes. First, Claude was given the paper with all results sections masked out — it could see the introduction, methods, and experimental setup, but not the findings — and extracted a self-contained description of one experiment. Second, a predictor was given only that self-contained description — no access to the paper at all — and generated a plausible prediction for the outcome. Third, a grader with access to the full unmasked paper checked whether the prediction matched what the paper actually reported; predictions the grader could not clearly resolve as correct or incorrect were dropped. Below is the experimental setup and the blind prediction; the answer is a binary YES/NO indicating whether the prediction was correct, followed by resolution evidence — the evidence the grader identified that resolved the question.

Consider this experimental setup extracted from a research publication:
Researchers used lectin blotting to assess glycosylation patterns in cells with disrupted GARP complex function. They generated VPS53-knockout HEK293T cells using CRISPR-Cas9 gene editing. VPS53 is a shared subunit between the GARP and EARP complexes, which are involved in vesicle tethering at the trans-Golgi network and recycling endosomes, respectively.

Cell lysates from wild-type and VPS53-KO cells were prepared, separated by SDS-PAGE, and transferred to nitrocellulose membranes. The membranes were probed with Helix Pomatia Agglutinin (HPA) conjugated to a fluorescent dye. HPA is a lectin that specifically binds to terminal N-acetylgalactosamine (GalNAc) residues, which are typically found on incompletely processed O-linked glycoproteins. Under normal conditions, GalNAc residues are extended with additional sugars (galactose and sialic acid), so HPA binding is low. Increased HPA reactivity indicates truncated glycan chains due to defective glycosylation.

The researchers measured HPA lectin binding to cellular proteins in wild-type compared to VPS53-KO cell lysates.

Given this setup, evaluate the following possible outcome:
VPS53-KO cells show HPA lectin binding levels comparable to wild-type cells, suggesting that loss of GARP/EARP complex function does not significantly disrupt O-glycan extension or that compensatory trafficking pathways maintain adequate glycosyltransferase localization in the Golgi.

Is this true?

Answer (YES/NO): NO